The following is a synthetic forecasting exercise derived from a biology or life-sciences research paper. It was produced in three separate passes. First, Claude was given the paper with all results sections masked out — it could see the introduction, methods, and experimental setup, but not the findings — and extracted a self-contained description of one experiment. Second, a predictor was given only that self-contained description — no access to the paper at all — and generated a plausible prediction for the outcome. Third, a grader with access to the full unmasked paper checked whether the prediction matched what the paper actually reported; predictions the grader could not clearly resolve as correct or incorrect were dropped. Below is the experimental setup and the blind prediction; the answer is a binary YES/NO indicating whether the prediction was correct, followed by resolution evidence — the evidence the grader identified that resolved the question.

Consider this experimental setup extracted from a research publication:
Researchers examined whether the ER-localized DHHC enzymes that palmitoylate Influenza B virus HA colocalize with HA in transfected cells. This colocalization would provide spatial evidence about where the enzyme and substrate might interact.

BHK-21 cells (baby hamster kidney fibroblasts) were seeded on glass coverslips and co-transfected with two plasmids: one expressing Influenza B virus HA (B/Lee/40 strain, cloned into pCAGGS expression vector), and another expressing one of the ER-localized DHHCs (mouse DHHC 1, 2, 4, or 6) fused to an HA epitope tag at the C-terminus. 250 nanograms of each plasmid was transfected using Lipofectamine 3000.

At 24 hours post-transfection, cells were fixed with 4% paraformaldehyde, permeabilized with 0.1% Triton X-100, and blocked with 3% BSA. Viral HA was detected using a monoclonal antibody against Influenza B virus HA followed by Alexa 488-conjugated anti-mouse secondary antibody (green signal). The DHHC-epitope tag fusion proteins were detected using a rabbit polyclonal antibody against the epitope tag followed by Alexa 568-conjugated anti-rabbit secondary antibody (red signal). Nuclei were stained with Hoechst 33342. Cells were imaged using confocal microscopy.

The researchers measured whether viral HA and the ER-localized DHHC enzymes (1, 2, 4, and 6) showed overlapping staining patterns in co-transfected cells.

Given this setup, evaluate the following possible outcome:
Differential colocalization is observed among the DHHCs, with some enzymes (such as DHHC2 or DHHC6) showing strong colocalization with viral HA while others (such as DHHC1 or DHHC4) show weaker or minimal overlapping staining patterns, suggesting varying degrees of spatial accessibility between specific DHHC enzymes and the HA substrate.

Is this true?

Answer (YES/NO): NO